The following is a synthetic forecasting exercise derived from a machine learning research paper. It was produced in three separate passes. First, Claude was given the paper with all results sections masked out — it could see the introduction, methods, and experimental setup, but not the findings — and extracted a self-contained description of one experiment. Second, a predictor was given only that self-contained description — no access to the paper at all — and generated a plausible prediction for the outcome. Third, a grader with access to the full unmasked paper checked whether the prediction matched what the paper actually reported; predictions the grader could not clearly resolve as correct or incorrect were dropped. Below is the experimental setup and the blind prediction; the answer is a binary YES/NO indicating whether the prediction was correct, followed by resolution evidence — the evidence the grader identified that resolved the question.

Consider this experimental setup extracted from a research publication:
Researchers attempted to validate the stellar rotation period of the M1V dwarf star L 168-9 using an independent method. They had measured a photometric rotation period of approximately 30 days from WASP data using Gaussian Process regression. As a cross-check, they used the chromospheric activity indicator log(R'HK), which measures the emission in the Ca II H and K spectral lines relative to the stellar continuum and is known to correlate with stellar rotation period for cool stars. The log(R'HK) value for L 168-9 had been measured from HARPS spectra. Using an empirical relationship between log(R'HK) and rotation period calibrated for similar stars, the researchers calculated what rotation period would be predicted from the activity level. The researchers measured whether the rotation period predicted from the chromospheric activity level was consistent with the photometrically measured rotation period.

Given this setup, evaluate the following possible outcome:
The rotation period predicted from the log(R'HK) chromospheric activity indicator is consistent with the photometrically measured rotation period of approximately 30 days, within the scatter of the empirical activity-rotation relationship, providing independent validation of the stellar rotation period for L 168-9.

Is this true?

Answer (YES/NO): NO